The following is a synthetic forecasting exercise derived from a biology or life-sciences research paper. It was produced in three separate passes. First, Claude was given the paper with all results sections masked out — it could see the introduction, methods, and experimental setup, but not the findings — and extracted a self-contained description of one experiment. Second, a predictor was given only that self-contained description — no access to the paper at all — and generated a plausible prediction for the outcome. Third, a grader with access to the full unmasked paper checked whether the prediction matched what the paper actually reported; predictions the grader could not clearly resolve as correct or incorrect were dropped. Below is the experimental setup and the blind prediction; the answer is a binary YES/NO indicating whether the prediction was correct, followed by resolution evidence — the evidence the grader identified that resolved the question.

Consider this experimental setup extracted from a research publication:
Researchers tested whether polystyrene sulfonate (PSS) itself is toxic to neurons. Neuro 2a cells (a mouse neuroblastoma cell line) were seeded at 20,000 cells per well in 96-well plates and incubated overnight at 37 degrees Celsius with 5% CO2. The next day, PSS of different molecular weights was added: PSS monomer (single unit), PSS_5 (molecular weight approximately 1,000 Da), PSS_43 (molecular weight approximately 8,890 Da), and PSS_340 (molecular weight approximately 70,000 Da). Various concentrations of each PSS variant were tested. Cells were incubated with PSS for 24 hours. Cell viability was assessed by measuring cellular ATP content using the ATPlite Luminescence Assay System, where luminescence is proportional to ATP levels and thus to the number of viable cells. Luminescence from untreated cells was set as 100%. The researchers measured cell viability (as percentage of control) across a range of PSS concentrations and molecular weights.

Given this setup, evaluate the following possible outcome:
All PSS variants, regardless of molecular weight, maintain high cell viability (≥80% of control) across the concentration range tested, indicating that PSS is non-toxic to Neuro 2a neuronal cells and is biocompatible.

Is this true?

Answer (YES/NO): NO